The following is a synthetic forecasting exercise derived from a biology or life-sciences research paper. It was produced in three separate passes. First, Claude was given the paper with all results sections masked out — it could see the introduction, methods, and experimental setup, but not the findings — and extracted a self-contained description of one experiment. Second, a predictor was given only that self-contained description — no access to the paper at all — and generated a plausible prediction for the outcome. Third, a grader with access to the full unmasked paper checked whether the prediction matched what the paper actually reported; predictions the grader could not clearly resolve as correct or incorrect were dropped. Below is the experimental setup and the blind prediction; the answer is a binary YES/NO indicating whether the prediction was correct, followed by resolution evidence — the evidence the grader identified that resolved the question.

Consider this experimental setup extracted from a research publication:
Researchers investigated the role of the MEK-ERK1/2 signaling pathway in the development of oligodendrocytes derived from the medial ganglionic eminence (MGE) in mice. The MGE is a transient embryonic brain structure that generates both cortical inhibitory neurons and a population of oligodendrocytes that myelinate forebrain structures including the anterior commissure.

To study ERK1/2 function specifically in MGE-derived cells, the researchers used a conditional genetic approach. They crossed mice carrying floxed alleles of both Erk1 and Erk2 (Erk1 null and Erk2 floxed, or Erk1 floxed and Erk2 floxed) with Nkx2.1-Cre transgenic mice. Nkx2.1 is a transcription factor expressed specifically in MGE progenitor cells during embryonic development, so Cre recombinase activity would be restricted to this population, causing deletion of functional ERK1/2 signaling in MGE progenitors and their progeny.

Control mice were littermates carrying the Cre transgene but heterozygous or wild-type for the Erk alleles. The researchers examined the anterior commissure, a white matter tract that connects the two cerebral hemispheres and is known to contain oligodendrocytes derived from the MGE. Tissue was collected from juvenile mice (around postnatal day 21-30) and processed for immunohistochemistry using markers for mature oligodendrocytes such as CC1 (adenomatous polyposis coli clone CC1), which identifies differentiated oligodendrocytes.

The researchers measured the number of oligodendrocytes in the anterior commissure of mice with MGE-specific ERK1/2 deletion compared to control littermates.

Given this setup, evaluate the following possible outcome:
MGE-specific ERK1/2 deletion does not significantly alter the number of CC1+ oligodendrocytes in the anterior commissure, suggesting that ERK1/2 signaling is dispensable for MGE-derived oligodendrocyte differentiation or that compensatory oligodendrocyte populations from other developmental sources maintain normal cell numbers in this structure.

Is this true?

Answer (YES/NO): NO